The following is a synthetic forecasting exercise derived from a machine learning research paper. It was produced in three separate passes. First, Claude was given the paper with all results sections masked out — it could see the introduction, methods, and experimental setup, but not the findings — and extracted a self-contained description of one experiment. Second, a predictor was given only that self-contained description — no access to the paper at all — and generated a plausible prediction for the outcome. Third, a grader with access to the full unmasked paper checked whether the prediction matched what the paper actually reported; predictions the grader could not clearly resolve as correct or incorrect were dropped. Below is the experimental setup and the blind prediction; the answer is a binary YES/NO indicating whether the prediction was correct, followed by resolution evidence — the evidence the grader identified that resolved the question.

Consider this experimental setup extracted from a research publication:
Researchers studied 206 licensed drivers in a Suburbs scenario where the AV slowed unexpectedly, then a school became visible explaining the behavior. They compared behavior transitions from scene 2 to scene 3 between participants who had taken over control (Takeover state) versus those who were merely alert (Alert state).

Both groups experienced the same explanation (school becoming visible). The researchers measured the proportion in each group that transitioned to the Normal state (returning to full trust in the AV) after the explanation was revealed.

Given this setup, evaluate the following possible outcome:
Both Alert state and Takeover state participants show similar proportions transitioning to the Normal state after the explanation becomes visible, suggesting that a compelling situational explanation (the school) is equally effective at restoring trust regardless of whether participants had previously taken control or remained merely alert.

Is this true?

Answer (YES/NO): NO